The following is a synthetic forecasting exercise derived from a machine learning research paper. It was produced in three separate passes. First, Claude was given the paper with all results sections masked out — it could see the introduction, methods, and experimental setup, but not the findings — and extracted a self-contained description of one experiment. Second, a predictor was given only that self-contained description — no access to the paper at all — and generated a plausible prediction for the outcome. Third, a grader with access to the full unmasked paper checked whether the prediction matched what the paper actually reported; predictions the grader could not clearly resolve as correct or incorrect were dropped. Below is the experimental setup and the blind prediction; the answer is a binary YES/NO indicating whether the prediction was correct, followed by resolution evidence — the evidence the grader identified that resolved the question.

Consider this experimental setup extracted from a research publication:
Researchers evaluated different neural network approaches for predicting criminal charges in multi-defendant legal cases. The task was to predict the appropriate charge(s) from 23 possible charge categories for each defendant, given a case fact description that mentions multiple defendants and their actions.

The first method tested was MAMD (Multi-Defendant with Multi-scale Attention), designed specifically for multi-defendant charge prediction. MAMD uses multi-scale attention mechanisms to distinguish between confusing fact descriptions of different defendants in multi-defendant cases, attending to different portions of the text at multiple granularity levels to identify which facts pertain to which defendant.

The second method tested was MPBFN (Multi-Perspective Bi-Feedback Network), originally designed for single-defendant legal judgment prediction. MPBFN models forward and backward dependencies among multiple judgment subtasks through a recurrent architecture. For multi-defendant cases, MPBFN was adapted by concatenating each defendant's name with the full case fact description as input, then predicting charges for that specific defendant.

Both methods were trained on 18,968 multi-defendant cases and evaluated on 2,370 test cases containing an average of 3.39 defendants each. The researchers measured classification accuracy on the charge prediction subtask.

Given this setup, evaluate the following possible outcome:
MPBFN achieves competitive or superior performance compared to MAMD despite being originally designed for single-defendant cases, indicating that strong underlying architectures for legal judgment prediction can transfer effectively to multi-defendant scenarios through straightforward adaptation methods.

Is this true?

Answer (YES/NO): YES